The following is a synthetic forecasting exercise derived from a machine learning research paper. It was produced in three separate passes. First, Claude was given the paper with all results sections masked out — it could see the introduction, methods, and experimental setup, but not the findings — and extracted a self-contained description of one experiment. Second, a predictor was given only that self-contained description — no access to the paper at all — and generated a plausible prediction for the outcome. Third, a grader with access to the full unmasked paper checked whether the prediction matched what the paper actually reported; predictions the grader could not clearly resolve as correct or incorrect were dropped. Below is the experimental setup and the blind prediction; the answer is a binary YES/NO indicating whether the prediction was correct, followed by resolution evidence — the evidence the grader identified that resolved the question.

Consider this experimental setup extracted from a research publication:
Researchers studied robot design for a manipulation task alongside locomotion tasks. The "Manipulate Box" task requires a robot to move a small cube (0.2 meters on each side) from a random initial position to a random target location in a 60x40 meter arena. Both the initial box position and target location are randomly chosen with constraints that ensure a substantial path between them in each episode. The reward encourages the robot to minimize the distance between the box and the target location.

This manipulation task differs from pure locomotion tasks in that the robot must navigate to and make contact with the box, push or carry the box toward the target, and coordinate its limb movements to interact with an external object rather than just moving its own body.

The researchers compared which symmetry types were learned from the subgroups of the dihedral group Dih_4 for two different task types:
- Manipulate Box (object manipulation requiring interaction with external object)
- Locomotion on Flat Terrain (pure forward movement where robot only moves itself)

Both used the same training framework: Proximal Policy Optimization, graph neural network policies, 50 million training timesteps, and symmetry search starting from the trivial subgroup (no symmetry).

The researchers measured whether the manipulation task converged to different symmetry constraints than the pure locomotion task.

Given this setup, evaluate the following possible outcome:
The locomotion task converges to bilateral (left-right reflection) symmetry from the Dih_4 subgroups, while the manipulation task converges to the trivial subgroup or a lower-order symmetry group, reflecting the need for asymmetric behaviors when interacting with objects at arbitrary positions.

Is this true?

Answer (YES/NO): NO